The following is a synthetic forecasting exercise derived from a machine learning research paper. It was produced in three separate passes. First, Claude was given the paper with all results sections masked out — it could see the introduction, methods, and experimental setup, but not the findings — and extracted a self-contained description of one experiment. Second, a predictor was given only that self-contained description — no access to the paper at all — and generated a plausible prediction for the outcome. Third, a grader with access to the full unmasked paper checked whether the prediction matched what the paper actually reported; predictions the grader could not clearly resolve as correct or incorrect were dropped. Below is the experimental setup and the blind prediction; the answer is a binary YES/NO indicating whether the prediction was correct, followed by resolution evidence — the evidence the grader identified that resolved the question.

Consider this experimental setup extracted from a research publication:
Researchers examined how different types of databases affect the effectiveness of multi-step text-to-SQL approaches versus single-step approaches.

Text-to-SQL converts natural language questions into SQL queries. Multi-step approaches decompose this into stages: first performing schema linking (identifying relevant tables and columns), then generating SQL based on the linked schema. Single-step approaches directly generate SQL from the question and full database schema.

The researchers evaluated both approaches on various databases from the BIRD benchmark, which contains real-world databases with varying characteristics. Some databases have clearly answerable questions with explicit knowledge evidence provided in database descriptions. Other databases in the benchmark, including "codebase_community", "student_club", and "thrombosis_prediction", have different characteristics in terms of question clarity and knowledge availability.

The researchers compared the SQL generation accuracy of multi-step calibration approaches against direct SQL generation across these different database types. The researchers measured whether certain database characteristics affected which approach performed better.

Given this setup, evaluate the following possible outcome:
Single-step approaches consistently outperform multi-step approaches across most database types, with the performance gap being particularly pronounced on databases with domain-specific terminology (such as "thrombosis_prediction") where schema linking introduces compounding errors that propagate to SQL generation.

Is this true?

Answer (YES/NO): NO